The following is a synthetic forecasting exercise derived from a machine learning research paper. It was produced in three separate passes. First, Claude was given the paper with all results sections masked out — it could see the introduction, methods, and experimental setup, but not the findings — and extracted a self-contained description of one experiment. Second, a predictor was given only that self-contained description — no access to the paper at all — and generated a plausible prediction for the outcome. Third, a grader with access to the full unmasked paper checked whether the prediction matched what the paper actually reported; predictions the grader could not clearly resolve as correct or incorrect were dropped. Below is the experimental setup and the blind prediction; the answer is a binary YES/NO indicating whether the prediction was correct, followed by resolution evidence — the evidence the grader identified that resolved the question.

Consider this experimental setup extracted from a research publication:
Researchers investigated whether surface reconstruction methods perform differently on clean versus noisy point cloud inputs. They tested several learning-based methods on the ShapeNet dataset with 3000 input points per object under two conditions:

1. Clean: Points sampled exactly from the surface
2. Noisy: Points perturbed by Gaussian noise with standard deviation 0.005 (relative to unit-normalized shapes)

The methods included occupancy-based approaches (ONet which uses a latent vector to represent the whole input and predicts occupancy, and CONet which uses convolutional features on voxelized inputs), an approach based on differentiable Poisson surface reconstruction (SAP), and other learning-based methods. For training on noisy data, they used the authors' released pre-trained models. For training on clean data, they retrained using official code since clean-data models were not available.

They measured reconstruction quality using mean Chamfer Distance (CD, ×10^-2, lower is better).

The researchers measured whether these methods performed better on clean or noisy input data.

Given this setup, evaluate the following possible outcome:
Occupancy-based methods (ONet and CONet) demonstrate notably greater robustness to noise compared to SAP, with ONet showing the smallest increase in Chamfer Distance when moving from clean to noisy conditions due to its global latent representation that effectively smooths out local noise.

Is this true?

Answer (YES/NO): NO